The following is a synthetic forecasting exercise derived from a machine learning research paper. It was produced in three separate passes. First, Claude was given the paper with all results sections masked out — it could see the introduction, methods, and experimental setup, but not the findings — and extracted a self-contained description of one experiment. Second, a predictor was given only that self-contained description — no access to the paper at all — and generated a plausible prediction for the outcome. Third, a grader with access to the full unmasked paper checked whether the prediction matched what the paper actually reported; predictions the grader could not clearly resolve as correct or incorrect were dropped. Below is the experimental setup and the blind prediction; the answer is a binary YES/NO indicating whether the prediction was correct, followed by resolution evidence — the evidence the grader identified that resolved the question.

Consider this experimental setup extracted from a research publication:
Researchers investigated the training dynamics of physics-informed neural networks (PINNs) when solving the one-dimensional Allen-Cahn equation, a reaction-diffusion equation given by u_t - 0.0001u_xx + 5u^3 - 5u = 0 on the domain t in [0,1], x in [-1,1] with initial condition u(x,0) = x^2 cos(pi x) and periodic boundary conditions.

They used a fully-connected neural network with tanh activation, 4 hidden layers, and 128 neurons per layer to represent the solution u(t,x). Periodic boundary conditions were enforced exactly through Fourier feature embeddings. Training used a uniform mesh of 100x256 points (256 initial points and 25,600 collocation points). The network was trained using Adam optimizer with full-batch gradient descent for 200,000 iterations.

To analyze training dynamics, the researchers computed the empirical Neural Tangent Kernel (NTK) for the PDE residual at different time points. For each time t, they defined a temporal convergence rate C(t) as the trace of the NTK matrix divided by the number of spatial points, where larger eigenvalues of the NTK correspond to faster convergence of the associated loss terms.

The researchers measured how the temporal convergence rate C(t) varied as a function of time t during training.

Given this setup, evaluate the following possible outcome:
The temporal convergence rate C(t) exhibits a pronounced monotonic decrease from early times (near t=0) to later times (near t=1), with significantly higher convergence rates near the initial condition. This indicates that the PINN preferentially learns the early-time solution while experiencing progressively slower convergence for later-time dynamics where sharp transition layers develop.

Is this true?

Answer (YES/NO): NO